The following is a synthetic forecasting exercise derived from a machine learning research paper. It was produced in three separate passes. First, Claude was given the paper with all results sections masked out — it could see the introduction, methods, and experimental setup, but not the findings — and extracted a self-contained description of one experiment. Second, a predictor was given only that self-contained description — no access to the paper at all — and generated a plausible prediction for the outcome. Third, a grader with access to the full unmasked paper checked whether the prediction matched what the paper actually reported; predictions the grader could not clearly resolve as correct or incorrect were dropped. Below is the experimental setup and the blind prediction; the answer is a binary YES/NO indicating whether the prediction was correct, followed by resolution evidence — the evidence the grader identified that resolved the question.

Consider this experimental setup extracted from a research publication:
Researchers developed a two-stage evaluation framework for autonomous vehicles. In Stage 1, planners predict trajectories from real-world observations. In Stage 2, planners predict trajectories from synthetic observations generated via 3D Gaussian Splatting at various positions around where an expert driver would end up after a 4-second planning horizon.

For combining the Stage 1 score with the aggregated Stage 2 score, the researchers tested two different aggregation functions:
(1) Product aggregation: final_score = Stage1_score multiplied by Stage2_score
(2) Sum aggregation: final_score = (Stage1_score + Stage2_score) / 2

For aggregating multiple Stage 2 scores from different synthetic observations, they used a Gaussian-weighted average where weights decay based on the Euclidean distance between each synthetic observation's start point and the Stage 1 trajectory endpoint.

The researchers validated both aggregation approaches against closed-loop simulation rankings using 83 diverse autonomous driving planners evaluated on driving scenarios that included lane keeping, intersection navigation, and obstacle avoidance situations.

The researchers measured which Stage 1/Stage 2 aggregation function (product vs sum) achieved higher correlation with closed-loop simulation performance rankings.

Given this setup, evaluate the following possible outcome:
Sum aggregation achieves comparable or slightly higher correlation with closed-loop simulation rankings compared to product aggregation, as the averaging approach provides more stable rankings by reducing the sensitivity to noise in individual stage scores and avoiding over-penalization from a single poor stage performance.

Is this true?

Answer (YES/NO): NO